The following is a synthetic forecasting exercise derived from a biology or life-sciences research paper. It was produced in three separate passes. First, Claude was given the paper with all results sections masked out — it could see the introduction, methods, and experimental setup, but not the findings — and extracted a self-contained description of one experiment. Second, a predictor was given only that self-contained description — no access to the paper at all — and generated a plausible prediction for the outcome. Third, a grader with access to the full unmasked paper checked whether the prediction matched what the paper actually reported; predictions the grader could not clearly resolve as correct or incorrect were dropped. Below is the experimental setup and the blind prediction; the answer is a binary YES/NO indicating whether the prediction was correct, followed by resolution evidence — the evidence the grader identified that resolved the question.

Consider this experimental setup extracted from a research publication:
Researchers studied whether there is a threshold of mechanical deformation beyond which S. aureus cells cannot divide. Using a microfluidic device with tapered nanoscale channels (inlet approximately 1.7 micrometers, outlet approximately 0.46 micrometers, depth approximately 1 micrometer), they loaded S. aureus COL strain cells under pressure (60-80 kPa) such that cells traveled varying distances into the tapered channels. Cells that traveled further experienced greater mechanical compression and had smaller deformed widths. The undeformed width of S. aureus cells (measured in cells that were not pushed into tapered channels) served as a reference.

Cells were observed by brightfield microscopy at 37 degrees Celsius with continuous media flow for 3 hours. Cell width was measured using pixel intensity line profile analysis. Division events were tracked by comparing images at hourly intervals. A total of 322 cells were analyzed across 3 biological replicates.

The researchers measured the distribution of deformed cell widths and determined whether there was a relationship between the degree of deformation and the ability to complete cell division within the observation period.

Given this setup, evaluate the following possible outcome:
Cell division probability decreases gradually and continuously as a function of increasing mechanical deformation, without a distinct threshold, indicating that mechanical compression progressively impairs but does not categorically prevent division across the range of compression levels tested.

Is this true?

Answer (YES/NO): NO